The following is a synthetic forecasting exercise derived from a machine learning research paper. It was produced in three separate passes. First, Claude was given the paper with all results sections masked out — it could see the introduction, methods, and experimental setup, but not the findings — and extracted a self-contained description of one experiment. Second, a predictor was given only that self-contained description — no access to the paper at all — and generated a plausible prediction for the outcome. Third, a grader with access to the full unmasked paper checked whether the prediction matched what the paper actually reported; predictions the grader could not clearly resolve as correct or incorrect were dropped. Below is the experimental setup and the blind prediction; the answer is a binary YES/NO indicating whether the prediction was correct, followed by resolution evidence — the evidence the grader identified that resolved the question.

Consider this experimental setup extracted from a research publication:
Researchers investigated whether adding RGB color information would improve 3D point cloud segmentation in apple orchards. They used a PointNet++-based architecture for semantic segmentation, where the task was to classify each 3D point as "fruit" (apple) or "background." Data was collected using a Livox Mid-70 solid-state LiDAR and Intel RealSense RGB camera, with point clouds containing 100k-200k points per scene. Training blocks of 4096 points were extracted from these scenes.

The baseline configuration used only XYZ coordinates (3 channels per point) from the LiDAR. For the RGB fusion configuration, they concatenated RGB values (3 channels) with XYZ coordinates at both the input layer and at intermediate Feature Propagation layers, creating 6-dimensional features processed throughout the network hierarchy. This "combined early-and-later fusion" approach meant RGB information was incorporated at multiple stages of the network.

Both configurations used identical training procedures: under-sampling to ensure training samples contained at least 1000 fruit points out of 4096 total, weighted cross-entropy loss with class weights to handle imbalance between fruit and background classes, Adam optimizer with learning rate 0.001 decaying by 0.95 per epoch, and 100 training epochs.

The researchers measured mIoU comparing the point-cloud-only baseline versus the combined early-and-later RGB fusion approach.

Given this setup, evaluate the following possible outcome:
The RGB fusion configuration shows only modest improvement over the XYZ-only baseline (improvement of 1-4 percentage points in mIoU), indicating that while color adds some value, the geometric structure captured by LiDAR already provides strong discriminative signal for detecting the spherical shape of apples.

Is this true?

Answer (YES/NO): NO